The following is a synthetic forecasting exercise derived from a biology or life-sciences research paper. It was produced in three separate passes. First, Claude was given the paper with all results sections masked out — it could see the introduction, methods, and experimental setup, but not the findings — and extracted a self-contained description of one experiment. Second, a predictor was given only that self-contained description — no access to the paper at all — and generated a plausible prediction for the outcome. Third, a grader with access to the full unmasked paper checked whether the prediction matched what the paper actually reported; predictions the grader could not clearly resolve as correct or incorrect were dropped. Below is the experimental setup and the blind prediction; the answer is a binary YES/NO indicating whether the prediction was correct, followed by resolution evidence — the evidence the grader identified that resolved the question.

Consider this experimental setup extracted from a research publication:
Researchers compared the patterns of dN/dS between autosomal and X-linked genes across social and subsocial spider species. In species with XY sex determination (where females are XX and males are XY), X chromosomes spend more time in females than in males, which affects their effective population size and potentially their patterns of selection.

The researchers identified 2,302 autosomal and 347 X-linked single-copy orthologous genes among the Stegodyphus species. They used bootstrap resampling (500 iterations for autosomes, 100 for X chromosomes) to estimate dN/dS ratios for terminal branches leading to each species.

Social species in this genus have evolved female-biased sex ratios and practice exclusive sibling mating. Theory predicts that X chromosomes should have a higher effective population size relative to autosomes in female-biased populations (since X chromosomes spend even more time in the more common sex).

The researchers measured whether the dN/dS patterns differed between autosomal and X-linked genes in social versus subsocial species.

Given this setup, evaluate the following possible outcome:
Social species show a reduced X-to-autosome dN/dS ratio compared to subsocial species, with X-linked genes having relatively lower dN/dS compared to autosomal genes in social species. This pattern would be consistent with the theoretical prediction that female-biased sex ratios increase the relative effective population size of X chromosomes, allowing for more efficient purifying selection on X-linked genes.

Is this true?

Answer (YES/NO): NO